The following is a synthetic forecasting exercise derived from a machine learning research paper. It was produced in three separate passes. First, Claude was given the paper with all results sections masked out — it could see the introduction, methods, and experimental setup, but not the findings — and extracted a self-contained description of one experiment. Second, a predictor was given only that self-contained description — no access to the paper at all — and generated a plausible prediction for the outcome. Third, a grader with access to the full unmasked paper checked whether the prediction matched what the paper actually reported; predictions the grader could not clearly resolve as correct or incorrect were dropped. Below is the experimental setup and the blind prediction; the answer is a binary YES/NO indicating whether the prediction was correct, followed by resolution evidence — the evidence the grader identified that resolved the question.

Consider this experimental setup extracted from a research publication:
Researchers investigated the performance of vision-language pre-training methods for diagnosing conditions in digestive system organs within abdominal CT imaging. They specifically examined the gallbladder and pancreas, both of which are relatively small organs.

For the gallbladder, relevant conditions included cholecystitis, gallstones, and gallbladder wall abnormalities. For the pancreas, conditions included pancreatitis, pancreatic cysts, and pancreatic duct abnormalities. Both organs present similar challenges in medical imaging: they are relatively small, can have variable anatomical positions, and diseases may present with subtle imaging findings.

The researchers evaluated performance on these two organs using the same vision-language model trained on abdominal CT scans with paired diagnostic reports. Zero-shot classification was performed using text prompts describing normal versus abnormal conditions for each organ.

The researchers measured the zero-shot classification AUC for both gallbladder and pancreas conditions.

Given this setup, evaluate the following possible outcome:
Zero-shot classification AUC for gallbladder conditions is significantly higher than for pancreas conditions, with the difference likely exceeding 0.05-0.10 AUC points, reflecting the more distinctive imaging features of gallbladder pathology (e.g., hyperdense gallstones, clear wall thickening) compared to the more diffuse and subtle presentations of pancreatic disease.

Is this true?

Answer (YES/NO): NO